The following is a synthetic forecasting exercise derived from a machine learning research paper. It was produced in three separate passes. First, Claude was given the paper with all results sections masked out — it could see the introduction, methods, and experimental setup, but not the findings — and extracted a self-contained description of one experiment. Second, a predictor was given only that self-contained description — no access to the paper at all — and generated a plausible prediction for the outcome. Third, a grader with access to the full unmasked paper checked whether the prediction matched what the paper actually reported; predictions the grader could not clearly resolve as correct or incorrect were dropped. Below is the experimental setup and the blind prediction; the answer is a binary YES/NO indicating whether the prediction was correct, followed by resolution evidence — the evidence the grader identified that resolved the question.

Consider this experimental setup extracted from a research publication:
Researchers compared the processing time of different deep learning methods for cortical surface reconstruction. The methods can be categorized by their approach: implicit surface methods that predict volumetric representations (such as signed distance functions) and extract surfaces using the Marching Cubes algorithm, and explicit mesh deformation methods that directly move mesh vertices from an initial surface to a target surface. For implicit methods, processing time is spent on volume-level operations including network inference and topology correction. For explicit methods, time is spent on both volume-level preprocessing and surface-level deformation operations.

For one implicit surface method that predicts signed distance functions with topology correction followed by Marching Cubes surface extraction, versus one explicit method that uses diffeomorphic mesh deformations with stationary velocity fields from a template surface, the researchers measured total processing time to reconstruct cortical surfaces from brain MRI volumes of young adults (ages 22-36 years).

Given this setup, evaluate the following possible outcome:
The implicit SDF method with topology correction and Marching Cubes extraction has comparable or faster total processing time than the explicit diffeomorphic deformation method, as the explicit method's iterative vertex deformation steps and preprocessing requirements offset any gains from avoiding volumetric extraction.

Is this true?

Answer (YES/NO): NO